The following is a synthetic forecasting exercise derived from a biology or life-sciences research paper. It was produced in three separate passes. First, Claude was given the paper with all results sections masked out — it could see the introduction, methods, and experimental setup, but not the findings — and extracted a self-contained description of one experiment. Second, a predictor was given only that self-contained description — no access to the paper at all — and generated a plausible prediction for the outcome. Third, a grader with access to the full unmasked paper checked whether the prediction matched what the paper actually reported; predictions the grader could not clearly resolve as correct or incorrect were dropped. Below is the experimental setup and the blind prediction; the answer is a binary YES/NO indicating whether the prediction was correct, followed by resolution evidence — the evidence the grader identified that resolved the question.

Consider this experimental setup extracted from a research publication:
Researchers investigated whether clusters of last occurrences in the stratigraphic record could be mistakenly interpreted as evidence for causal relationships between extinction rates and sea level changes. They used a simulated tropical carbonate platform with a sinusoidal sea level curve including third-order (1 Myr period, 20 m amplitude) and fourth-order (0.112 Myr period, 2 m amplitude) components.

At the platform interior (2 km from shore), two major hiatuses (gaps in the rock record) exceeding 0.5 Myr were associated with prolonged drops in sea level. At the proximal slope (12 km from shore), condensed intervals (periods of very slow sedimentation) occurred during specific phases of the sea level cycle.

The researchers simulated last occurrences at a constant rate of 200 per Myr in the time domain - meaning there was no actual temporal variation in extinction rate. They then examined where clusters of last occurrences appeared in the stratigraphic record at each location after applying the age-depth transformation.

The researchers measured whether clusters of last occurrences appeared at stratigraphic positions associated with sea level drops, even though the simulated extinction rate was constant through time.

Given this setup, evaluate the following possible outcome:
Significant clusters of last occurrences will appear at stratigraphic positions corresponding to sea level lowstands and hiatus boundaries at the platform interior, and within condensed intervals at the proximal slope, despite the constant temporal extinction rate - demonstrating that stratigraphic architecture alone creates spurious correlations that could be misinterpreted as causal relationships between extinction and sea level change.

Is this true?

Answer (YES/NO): YES